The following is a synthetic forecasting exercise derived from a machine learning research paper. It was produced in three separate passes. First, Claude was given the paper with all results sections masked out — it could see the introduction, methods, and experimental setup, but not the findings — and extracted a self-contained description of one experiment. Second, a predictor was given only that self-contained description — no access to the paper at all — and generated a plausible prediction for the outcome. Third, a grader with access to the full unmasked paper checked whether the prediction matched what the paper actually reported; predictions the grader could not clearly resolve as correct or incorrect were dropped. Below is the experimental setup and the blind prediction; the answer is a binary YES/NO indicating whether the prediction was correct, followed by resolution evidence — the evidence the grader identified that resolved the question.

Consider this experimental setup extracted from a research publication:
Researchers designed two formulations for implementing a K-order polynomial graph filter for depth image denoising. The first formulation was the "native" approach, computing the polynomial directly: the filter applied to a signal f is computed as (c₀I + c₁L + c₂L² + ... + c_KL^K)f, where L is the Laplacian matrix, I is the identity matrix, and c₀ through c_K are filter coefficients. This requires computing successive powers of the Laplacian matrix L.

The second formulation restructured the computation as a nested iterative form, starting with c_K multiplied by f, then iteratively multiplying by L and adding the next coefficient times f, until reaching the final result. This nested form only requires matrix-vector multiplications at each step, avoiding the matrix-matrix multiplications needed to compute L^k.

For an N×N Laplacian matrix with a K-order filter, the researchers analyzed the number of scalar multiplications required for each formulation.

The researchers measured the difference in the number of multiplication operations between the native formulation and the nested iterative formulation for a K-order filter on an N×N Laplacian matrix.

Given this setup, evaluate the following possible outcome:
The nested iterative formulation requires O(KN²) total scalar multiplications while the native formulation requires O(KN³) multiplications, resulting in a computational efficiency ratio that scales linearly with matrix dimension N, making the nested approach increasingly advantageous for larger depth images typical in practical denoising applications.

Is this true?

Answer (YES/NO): NO